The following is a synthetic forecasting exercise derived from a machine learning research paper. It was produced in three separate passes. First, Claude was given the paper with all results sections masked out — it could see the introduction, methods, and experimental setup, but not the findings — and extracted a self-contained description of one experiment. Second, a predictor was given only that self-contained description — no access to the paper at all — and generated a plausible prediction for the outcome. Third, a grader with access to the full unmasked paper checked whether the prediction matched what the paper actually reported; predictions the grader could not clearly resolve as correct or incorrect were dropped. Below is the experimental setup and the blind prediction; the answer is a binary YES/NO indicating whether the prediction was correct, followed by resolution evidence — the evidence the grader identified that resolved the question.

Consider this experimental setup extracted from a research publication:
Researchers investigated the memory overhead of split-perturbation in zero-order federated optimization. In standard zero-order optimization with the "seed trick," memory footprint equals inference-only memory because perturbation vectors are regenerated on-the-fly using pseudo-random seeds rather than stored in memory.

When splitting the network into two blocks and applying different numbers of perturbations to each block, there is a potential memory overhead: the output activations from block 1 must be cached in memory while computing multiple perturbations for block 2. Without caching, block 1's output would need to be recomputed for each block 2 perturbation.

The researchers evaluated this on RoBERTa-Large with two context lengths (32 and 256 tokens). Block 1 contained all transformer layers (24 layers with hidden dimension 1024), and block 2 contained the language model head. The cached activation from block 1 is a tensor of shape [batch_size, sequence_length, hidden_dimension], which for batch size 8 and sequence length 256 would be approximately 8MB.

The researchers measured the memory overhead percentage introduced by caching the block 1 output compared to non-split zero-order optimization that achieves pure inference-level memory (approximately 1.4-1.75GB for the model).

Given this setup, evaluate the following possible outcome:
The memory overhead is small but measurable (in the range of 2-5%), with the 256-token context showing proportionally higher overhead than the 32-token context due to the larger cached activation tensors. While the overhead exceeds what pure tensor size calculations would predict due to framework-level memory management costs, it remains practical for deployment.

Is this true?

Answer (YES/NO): NO